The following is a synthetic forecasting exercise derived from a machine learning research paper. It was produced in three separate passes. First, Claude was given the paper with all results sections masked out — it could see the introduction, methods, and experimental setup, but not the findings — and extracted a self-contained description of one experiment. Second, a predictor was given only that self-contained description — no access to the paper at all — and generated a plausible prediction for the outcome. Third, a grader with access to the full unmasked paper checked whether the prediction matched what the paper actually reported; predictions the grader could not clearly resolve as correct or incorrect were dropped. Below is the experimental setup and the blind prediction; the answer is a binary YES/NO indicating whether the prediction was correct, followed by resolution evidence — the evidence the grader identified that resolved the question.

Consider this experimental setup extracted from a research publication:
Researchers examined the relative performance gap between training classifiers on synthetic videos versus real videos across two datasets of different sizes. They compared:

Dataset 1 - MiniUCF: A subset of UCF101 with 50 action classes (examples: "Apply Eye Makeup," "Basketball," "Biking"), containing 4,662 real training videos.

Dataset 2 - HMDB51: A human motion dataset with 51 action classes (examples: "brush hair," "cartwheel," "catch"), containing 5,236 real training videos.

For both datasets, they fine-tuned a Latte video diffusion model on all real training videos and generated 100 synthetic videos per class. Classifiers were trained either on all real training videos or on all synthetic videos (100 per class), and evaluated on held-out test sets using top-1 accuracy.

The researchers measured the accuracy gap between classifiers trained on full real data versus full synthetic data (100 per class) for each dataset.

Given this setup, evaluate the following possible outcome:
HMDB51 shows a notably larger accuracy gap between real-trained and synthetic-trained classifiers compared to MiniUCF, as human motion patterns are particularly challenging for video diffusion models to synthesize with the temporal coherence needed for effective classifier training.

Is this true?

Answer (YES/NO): NO